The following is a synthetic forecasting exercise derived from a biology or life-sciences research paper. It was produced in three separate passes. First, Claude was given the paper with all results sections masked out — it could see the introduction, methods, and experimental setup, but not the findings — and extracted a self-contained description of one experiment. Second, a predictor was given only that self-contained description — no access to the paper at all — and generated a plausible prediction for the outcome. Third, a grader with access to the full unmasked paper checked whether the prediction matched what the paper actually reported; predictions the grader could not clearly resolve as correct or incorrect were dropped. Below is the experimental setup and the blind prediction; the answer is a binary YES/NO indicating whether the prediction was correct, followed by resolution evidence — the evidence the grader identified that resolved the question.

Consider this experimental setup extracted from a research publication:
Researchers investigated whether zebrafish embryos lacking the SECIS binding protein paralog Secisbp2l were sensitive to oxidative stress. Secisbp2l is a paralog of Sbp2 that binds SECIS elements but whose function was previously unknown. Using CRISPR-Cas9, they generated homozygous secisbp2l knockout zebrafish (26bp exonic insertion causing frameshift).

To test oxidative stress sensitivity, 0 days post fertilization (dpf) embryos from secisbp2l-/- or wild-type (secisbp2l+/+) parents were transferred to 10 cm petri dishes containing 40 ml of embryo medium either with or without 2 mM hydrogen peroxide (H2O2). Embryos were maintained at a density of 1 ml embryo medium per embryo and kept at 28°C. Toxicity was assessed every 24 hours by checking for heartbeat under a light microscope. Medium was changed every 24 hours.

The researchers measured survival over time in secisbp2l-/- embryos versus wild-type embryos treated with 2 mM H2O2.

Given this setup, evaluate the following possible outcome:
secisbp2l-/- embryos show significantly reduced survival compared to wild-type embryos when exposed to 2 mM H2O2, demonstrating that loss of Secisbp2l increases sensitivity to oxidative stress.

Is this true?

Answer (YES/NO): NO